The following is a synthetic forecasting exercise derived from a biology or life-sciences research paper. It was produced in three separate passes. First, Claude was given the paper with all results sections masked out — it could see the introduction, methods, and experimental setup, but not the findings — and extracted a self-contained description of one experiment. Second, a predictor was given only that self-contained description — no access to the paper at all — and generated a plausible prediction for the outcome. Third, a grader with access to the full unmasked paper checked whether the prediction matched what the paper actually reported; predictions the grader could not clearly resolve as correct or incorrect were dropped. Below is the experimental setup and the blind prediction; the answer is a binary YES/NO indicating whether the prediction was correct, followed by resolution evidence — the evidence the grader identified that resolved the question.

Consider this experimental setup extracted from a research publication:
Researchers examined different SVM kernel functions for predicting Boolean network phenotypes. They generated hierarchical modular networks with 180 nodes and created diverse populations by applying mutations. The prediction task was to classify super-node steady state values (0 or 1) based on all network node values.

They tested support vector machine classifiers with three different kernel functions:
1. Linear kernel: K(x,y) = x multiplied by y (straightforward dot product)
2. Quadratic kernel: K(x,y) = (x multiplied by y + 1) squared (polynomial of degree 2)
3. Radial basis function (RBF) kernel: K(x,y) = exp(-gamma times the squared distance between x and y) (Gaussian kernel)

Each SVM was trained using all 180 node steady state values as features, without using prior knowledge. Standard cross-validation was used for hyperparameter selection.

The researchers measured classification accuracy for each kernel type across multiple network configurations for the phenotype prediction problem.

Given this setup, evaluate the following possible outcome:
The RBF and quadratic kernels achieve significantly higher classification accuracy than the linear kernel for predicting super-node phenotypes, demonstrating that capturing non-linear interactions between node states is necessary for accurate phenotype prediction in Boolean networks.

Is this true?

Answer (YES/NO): NO